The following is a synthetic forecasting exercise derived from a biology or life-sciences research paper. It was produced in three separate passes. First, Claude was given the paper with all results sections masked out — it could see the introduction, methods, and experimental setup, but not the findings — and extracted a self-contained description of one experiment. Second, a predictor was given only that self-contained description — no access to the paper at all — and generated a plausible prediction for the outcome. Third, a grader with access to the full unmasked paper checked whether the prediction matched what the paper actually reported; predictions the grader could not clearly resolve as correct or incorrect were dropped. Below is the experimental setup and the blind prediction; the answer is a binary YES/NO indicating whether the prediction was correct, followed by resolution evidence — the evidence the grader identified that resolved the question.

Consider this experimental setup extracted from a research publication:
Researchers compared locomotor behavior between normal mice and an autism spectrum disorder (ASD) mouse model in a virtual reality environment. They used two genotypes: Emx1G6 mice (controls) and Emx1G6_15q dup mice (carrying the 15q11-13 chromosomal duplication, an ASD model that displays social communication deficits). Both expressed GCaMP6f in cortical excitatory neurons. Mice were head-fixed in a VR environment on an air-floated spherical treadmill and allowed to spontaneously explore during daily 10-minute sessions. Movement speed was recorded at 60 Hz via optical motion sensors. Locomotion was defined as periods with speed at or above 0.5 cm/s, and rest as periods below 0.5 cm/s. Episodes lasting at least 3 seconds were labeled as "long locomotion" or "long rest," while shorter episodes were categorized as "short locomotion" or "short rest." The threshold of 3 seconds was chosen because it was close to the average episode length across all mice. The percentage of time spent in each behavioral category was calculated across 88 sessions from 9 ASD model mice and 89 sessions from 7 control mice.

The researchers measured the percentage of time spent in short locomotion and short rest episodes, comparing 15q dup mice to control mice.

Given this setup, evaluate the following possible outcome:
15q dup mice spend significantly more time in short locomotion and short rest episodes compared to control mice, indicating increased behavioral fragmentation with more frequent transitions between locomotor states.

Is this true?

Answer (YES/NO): NO